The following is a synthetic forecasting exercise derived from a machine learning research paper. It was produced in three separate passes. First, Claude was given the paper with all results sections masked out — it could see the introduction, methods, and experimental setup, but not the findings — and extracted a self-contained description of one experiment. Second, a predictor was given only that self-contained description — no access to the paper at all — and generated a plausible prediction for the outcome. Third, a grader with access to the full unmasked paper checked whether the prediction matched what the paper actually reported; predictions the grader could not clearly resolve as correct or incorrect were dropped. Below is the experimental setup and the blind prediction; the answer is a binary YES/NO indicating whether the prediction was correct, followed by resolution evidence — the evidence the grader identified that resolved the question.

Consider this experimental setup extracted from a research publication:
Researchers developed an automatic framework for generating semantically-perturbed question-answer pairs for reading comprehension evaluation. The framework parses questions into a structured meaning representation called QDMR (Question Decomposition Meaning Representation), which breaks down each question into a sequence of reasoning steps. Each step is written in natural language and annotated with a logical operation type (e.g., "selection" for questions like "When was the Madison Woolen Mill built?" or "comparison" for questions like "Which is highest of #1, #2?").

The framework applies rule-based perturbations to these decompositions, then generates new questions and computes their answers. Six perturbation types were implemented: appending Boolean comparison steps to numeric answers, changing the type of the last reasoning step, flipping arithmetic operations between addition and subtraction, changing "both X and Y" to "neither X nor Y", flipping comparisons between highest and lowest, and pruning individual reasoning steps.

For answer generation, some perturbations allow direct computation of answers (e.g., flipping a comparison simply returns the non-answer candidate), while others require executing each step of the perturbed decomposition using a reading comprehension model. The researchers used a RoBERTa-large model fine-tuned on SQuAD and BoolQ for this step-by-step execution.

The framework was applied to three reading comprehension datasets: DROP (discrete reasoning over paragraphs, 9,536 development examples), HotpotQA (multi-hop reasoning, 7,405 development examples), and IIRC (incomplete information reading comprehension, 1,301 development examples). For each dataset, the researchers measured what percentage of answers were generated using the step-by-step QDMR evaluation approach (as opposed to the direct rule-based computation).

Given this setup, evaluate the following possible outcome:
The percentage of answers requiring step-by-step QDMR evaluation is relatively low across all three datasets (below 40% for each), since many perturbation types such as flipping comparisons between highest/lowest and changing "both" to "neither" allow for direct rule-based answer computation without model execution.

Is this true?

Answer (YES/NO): NO